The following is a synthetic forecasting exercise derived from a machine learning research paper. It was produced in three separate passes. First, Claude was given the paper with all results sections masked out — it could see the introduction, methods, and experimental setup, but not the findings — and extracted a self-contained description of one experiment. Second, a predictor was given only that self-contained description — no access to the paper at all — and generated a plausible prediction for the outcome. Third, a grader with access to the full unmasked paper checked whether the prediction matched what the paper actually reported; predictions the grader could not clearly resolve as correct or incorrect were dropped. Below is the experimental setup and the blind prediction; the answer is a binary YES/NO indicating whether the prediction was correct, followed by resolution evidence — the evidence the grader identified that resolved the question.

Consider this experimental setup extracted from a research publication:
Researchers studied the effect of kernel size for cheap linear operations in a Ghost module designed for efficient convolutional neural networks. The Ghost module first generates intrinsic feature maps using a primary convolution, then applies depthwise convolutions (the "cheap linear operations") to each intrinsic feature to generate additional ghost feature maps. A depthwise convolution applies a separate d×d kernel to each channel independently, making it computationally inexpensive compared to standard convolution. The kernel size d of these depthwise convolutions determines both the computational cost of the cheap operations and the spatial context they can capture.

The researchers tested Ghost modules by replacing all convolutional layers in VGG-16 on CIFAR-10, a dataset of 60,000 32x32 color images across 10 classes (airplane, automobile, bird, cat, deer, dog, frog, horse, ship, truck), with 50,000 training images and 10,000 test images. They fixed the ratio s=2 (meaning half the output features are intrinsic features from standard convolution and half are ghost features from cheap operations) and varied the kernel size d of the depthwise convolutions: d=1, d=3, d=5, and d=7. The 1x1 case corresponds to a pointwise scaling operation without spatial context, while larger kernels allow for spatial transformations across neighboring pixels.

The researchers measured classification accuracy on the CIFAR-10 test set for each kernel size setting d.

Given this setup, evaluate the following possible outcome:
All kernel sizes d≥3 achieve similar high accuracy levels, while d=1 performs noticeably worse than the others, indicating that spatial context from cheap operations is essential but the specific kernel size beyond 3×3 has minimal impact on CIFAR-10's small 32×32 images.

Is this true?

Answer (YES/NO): NO